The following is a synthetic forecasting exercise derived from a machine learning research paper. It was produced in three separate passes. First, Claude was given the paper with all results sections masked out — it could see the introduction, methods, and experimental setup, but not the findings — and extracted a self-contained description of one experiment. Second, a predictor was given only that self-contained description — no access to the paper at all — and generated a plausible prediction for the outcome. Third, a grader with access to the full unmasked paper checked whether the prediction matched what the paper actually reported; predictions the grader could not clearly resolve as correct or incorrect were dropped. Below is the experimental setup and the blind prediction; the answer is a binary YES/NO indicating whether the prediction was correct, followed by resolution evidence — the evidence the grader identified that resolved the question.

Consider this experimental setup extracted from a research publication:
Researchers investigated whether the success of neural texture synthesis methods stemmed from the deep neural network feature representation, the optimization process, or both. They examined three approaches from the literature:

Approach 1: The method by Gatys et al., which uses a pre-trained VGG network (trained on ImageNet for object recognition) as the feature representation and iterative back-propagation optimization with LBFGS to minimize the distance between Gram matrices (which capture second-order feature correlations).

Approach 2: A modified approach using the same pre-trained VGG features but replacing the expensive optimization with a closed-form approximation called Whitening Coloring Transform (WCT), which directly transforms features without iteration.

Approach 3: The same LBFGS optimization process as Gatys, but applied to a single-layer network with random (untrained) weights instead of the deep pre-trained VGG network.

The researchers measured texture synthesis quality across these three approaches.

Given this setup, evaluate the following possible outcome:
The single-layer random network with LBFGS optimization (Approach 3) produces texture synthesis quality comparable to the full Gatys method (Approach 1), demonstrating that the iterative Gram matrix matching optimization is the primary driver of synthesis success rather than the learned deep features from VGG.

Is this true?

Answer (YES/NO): YES